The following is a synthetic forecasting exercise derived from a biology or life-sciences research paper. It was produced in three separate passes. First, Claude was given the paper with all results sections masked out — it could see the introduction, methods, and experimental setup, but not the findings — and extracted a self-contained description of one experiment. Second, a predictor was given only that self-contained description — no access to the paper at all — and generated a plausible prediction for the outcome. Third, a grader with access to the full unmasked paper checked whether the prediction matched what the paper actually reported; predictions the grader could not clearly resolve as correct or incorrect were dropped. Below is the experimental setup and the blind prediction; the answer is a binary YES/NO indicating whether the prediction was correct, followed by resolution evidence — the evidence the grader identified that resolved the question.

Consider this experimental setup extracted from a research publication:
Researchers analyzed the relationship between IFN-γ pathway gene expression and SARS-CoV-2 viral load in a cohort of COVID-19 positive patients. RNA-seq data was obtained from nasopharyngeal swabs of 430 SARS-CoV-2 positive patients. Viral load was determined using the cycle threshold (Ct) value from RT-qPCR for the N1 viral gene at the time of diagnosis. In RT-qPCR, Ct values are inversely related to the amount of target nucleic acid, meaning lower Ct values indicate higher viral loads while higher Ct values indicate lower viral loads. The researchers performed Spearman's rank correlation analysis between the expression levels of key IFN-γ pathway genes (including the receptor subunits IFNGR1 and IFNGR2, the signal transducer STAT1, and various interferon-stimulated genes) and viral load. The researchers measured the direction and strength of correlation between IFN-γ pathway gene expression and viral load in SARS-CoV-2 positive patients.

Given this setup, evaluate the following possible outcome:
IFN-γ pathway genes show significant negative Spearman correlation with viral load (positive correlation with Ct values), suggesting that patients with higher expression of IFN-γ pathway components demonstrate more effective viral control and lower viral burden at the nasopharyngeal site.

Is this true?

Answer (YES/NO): NO